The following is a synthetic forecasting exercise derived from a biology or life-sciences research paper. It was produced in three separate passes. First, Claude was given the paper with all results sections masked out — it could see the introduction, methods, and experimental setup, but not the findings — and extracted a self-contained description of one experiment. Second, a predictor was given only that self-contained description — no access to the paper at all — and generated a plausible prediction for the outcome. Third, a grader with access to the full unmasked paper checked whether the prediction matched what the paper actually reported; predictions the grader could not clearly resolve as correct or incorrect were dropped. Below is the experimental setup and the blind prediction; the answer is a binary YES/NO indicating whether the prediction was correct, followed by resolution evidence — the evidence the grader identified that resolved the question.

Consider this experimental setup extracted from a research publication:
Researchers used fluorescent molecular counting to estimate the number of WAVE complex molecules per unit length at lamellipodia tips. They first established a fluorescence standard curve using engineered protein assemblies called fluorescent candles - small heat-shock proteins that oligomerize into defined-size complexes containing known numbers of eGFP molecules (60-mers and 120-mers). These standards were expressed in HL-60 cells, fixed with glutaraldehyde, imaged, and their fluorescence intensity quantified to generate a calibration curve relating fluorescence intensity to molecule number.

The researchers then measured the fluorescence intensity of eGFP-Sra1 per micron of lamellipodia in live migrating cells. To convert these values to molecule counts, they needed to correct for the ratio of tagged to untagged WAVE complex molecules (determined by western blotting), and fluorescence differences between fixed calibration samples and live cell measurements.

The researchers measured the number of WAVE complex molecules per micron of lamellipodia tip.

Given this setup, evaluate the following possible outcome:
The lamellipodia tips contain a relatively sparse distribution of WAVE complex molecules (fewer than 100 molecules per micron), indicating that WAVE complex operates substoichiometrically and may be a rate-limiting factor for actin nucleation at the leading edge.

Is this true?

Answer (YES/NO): NO